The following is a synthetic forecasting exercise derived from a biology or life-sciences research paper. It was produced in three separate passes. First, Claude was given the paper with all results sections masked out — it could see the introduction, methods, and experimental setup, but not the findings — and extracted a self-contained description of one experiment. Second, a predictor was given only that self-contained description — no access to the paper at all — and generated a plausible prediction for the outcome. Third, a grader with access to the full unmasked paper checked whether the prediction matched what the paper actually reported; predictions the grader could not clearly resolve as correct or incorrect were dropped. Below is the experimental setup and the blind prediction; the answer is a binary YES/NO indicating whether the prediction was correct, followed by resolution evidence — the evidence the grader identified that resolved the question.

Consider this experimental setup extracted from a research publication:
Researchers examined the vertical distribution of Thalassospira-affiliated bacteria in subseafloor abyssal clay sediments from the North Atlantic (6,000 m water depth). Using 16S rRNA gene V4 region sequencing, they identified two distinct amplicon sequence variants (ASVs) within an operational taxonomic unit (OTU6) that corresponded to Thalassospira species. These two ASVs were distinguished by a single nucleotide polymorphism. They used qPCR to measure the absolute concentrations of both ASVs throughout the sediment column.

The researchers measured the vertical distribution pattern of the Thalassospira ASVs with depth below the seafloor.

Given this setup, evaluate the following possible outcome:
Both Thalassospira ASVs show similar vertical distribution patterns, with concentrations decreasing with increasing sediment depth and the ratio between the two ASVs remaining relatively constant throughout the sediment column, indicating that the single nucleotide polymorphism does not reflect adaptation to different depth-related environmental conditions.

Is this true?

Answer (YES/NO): NO